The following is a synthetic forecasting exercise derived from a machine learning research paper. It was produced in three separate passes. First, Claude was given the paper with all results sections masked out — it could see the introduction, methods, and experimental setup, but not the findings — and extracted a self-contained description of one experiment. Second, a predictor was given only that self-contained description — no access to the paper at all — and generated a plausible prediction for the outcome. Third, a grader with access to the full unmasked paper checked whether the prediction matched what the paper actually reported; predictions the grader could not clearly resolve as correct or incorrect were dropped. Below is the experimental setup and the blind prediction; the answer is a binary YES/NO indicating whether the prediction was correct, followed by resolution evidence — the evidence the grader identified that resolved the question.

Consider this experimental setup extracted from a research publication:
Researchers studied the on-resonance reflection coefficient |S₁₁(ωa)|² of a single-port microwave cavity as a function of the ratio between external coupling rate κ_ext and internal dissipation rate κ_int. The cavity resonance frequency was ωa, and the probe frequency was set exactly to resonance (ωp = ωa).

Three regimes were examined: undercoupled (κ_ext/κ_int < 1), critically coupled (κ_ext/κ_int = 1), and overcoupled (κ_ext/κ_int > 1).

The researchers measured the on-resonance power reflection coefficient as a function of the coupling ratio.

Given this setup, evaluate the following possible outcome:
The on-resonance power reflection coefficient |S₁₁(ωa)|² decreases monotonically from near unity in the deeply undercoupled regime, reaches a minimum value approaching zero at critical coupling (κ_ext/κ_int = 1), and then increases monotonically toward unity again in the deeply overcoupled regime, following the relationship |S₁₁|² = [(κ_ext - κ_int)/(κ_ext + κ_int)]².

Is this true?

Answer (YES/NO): YES